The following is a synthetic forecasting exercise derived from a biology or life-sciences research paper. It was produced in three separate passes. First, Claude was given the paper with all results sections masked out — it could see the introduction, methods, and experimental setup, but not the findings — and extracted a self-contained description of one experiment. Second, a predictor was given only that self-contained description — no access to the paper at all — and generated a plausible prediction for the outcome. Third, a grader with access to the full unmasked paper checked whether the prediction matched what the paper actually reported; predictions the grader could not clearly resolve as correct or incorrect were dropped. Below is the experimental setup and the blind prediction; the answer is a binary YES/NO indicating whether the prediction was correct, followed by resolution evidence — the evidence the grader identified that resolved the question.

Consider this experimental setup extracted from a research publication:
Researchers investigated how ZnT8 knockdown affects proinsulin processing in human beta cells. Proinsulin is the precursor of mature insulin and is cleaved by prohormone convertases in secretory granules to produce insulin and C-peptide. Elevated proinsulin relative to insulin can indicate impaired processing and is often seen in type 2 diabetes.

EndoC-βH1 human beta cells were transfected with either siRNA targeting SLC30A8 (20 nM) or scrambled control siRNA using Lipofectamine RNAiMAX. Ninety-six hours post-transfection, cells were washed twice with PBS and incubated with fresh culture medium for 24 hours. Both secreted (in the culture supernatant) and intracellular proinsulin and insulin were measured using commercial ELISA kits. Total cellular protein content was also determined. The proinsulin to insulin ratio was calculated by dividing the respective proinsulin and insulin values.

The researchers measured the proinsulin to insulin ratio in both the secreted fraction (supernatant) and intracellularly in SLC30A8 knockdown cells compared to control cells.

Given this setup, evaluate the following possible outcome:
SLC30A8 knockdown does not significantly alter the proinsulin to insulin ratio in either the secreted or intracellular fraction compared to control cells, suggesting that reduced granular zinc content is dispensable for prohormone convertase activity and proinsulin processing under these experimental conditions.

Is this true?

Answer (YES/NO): NO